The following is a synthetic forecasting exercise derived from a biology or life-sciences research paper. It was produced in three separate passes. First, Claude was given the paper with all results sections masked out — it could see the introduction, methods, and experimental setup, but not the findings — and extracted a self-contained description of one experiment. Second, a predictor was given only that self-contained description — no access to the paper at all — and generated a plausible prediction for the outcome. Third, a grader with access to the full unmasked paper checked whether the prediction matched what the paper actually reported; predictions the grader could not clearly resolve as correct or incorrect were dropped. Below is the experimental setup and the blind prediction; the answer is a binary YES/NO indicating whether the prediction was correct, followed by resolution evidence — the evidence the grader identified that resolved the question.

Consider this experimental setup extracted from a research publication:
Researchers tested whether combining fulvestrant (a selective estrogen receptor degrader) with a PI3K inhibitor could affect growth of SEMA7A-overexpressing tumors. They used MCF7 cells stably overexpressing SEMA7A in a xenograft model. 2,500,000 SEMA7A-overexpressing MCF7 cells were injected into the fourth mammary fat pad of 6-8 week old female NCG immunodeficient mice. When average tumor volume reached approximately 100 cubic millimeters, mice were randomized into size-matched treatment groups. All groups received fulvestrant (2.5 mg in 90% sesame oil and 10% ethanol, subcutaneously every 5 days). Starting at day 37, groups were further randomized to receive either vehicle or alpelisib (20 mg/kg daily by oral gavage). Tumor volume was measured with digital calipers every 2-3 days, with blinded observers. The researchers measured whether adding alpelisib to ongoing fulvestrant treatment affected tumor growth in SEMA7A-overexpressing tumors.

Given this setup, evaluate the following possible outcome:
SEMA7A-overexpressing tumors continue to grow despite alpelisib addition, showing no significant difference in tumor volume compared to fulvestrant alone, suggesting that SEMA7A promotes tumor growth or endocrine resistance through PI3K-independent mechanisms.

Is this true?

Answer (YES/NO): NO